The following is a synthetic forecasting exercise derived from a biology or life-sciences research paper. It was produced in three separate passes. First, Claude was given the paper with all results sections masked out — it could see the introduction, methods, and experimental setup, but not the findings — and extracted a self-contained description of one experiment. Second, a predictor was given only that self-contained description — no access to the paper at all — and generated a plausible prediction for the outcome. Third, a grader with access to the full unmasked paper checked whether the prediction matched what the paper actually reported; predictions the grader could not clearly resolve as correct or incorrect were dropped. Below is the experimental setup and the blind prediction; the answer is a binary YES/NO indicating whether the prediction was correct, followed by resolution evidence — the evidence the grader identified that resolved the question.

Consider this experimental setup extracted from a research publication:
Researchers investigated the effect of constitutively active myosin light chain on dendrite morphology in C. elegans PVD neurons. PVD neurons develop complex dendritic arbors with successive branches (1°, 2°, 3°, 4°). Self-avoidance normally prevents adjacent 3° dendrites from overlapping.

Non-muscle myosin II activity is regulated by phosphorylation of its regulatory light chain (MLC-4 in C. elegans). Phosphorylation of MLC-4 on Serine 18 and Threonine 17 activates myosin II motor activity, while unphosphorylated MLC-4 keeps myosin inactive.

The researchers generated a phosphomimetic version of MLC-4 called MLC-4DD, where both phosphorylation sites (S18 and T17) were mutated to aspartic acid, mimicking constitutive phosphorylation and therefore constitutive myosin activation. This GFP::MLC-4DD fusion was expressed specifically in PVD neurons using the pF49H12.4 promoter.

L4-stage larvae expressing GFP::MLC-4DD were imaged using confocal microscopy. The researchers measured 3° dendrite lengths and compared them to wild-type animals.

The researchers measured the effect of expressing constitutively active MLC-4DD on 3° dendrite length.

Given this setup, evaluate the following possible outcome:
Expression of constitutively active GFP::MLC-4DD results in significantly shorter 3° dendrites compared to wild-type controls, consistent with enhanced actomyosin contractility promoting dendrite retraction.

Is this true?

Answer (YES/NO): YES